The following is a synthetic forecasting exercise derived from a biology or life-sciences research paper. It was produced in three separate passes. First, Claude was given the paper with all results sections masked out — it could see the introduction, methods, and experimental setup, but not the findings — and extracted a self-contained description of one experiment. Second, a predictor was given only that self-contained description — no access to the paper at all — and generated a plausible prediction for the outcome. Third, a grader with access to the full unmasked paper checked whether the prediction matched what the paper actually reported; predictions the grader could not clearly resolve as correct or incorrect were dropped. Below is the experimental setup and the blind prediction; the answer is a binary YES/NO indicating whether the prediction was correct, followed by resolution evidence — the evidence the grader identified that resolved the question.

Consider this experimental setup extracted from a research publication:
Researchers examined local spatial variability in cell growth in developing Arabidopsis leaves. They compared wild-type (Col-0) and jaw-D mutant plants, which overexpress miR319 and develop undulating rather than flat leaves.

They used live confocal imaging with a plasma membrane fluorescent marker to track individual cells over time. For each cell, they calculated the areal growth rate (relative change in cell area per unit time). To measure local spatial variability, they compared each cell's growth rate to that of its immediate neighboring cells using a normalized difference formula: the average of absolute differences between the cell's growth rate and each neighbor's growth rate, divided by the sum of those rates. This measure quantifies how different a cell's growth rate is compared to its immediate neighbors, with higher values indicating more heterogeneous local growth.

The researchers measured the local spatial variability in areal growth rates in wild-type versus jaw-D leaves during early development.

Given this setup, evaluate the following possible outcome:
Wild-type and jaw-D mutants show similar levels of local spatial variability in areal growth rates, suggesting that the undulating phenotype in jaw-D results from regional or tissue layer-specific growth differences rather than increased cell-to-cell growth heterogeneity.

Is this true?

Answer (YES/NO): YES